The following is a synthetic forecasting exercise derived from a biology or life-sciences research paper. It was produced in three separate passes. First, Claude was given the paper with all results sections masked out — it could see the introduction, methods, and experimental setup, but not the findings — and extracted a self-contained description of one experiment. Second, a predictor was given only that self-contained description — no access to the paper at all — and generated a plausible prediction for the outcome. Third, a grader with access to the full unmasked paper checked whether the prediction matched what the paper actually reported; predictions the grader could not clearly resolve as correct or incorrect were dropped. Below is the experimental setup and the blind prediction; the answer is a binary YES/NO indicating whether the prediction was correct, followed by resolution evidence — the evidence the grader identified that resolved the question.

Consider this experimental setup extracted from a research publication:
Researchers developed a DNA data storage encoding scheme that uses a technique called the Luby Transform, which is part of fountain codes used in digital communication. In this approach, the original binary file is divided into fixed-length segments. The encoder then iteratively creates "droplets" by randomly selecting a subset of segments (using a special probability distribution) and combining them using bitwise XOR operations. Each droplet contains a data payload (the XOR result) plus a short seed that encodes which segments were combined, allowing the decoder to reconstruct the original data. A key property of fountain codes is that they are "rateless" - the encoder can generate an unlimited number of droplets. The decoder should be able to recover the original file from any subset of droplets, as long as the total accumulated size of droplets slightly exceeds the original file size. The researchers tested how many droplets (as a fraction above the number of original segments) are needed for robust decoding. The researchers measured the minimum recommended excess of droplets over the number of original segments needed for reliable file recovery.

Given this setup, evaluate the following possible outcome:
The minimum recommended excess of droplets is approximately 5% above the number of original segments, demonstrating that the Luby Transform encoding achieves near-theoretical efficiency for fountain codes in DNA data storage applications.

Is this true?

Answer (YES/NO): YES